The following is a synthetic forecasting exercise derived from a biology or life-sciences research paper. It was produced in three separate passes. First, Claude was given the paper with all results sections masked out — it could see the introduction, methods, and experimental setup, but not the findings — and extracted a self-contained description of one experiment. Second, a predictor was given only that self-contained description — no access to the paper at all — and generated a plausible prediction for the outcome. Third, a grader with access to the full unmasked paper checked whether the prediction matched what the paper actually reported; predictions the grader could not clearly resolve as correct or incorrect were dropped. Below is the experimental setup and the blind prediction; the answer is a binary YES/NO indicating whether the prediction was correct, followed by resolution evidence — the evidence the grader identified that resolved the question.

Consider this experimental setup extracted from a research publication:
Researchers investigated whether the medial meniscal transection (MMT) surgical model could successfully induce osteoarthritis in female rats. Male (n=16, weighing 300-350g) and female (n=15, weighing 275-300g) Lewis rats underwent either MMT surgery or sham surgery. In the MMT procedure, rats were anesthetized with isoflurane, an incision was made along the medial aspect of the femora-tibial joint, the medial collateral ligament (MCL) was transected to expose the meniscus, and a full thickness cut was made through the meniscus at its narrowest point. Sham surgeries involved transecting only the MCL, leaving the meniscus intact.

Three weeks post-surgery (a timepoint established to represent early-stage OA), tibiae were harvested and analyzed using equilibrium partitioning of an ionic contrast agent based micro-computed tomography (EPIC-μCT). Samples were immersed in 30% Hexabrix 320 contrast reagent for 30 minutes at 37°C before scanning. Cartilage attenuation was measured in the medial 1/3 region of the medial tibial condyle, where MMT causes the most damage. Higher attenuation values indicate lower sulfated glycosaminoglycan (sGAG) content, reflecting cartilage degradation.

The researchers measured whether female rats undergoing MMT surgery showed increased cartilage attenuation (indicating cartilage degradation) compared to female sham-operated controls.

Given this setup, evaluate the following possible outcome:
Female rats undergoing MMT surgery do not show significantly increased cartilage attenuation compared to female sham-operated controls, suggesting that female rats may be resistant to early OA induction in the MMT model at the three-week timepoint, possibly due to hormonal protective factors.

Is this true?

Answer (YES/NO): NO